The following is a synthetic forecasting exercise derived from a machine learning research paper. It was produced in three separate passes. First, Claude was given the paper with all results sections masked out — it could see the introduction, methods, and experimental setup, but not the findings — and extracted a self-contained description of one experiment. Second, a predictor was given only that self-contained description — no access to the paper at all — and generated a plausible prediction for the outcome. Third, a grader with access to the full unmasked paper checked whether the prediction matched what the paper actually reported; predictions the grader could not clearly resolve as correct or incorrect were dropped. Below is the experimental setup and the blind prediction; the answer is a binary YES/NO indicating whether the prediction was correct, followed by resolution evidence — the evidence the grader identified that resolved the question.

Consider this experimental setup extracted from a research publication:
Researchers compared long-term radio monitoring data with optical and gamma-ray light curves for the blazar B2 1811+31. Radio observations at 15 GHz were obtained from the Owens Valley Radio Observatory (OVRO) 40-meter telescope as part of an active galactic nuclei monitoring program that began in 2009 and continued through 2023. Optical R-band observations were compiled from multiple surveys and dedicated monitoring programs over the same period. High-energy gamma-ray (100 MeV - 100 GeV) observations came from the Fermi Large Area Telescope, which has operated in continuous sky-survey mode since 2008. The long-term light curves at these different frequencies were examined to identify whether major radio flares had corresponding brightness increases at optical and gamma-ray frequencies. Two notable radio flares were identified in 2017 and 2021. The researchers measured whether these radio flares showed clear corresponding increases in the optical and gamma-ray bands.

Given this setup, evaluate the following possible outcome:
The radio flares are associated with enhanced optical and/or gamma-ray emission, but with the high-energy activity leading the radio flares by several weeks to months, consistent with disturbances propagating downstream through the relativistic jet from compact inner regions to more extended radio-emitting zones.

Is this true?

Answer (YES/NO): NO